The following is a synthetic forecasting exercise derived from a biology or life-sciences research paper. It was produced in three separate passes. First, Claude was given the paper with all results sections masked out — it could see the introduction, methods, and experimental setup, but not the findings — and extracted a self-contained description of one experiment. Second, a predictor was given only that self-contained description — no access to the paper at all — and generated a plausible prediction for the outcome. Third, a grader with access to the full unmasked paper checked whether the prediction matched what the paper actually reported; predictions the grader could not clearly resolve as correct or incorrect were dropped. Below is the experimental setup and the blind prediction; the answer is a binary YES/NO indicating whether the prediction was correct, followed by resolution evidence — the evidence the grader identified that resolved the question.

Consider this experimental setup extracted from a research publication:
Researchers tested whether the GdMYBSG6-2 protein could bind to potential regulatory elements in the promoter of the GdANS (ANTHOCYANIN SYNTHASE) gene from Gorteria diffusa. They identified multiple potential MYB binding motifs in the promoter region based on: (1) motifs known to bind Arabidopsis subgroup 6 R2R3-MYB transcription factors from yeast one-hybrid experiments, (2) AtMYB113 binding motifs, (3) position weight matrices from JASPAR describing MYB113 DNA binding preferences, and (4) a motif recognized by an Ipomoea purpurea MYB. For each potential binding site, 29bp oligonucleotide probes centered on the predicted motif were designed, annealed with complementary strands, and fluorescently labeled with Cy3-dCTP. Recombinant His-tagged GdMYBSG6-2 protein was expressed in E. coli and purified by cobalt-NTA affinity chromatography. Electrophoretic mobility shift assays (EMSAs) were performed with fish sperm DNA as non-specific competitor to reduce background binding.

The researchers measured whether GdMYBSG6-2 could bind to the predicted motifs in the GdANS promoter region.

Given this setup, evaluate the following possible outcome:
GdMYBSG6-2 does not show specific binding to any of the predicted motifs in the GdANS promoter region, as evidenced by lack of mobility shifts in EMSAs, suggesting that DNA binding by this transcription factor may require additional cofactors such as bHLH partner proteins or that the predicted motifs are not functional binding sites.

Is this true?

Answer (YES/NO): NO